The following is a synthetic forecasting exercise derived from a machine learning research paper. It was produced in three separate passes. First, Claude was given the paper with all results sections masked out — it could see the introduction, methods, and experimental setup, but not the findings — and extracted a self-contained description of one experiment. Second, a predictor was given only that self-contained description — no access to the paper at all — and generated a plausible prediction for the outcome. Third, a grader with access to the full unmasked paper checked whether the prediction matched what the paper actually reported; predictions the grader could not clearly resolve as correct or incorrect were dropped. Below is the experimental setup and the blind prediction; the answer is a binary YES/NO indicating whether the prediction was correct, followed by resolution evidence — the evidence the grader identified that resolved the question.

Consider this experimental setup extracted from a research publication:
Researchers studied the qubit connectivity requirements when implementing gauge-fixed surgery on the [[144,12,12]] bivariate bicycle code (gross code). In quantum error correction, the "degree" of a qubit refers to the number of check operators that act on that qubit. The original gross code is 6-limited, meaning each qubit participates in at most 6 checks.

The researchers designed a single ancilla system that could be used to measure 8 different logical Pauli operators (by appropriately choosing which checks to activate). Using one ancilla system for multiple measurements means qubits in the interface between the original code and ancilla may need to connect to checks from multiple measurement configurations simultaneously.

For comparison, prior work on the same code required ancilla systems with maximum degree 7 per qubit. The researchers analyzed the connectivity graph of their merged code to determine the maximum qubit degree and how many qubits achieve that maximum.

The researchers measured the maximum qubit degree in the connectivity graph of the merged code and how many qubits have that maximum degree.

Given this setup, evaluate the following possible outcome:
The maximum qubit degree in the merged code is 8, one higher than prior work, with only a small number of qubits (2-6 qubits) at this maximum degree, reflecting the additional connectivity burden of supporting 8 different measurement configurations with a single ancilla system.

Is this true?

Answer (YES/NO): YES